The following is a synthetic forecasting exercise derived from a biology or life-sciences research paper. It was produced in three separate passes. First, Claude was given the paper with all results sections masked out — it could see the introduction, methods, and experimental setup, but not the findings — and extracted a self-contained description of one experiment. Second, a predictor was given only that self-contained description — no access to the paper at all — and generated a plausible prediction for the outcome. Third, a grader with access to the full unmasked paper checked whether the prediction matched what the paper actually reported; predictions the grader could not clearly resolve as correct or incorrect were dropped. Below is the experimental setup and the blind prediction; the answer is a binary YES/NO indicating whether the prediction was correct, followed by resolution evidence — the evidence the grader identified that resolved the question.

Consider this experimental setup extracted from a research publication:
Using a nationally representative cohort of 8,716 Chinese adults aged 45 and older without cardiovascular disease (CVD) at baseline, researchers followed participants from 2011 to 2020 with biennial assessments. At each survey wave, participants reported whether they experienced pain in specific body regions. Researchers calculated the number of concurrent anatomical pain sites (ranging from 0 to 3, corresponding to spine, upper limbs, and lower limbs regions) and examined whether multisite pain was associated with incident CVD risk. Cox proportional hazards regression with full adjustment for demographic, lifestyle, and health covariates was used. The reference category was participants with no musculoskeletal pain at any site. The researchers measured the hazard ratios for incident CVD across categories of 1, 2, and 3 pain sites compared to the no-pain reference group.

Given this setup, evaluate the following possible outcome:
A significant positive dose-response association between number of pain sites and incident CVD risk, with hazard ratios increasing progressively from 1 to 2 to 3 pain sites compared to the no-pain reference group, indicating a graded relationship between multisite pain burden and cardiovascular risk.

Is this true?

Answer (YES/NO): YES